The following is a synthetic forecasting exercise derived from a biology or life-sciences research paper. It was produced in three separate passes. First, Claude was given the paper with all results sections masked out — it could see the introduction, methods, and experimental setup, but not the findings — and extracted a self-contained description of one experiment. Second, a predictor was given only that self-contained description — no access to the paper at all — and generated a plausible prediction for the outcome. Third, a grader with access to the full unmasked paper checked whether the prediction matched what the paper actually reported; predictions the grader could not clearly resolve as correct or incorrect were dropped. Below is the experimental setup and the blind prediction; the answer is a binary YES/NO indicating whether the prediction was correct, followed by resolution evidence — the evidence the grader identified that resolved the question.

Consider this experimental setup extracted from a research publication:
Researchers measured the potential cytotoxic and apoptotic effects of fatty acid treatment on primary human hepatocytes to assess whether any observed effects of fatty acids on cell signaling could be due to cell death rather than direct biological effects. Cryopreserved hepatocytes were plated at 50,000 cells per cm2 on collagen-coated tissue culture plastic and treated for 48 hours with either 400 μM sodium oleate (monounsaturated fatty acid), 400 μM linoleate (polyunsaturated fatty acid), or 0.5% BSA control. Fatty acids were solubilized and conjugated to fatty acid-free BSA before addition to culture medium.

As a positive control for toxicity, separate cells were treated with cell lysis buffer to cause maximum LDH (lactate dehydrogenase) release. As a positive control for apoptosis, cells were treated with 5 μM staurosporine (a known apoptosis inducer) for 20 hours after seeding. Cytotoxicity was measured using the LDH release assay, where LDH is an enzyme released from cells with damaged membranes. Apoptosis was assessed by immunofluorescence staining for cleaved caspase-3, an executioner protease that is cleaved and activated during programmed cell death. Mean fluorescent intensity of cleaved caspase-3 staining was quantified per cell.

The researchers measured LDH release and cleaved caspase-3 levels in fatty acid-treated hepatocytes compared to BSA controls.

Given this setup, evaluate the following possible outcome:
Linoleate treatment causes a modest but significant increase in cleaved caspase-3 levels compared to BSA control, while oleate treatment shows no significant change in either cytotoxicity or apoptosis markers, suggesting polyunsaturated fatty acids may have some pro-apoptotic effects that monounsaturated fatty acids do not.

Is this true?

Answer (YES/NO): NO